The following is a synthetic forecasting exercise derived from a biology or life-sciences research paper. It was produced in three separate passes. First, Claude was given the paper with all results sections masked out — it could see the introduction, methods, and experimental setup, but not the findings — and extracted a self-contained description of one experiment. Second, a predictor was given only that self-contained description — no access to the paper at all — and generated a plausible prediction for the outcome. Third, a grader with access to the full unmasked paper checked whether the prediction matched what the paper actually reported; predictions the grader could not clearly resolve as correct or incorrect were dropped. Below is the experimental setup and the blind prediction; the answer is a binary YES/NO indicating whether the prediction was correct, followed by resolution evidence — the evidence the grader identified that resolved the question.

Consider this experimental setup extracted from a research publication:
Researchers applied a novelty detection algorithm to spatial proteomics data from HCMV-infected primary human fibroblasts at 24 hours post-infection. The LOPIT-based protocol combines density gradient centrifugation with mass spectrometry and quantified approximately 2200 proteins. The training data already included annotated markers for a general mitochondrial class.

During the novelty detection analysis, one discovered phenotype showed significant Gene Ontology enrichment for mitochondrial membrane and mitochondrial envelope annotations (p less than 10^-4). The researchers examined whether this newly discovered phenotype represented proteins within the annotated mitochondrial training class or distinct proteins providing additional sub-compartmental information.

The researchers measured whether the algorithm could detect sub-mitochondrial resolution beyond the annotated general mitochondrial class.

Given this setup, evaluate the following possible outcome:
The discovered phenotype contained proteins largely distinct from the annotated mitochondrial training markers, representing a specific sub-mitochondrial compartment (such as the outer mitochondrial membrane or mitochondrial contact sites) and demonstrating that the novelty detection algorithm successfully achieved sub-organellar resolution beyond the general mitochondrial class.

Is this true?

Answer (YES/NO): YES